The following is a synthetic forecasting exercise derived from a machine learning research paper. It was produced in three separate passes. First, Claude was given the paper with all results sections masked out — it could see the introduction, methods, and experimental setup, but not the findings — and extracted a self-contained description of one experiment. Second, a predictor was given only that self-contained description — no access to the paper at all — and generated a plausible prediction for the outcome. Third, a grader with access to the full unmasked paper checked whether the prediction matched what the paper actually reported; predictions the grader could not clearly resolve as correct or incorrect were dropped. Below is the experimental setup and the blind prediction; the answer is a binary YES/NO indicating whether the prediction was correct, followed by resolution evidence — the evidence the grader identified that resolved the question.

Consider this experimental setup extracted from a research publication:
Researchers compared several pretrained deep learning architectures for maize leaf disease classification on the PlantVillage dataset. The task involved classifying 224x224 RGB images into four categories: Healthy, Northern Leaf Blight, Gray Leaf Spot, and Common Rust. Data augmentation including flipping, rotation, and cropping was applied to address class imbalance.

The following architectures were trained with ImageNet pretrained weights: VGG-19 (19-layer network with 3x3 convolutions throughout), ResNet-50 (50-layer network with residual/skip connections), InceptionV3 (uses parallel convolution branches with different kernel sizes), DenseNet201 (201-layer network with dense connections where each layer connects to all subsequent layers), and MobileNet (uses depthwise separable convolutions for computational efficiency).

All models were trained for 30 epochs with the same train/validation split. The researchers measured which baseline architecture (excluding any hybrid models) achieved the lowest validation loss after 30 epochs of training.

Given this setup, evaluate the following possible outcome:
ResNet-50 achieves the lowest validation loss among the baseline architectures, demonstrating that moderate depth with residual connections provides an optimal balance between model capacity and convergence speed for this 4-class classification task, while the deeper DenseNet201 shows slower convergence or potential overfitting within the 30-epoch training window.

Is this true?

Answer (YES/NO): NO